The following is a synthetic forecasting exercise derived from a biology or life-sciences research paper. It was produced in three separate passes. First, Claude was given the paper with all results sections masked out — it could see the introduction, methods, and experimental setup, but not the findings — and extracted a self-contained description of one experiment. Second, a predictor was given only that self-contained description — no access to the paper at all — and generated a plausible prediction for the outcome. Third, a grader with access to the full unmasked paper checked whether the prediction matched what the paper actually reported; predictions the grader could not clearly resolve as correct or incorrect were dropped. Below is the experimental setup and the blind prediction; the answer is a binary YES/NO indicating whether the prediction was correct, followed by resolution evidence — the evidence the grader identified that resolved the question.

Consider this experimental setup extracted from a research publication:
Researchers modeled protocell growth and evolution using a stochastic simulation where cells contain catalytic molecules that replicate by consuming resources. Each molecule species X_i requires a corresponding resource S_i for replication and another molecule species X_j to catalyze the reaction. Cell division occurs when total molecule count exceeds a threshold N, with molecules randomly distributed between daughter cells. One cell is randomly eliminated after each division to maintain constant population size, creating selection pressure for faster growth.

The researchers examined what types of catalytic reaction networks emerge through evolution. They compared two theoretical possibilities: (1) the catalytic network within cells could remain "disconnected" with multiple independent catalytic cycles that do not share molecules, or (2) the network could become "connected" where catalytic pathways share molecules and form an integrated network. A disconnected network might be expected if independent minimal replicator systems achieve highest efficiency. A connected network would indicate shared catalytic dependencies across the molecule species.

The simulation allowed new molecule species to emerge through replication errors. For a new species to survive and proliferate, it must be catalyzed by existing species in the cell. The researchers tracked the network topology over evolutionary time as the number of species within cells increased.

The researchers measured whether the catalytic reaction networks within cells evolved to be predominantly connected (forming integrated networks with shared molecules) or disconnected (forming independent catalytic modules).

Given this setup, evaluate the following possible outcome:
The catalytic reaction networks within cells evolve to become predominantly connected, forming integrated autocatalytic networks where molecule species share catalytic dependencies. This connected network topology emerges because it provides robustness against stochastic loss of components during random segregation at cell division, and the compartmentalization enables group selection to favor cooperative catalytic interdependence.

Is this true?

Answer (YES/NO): NO